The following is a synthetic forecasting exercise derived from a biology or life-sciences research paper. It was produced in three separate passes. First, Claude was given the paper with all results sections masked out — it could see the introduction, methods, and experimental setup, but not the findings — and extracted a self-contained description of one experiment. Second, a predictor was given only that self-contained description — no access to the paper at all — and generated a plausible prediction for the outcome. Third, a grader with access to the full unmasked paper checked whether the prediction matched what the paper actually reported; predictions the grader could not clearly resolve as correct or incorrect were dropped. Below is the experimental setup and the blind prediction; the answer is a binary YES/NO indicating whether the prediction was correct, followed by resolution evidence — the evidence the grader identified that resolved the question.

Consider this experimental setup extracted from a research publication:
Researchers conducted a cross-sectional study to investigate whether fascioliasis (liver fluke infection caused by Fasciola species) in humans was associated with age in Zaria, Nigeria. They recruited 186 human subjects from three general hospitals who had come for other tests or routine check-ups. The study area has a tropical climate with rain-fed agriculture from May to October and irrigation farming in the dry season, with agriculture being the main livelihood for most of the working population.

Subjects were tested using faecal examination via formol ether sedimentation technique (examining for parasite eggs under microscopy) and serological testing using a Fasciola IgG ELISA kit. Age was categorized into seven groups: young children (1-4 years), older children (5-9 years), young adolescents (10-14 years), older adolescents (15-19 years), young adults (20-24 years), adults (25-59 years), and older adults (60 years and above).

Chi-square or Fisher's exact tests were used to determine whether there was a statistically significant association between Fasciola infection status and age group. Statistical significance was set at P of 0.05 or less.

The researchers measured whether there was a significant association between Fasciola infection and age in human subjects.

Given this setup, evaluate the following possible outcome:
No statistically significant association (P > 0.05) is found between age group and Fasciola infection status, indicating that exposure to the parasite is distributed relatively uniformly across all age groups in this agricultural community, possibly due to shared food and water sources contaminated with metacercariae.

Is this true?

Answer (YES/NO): YES